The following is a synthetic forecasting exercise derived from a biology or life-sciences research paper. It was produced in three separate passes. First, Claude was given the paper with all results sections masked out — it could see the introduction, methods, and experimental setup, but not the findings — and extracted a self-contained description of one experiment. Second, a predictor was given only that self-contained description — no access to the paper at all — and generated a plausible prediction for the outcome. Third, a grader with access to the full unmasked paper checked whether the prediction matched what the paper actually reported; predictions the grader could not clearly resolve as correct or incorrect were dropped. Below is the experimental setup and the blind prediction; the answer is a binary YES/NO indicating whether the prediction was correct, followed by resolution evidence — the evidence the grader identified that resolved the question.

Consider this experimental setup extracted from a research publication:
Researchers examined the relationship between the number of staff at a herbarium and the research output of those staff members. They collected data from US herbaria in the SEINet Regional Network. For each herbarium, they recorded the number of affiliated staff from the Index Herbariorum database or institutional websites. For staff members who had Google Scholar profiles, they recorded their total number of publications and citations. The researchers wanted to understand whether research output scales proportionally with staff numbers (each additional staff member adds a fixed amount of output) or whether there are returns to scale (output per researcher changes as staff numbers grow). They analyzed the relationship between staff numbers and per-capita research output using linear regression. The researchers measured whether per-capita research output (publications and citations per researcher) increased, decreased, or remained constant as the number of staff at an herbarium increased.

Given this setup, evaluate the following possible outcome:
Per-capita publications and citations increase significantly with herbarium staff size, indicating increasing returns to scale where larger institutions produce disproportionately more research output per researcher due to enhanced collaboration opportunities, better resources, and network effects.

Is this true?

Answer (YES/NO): YES